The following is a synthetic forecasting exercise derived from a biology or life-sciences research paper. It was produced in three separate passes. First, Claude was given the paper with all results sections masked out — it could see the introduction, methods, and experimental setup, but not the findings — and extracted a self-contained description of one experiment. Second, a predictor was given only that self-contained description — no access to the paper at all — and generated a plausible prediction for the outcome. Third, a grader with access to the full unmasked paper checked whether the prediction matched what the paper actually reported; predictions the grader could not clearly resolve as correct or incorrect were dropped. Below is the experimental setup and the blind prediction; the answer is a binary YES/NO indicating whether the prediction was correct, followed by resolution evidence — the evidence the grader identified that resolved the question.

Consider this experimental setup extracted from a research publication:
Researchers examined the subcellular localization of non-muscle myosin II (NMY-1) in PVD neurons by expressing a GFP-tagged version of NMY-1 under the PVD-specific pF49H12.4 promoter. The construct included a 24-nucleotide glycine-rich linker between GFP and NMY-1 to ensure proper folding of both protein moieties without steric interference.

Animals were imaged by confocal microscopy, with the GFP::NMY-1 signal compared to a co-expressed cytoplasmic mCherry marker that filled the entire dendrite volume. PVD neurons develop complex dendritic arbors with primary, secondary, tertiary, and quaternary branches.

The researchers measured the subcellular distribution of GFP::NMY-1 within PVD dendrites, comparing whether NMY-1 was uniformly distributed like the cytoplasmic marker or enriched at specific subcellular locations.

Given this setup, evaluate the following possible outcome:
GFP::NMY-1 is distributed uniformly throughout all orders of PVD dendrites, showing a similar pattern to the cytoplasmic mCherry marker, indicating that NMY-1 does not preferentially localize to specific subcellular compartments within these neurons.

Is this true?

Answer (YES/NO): YES